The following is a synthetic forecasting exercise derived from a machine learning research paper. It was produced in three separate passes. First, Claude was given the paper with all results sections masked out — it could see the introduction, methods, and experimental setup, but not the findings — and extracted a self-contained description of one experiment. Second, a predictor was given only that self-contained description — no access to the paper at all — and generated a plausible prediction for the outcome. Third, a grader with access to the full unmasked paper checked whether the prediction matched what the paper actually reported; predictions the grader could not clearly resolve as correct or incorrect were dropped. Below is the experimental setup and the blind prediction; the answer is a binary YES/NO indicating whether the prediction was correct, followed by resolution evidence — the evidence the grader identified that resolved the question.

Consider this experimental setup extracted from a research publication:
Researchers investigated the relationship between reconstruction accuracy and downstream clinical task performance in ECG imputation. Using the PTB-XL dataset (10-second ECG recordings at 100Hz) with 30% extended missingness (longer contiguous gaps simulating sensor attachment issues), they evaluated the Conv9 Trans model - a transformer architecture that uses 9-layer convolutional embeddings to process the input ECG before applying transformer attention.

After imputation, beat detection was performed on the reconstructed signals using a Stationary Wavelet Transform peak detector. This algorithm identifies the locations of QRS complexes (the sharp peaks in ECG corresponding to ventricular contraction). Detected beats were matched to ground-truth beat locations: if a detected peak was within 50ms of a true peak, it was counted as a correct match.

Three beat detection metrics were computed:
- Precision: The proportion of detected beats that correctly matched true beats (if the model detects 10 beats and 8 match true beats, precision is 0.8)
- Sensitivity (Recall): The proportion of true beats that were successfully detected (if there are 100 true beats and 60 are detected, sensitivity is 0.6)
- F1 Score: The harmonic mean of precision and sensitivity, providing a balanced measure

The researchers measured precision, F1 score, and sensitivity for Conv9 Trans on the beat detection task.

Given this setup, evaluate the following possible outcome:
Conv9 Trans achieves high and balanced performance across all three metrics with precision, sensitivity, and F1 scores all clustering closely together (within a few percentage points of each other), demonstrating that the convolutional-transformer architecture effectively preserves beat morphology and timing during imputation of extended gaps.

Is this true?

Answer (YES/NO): NO